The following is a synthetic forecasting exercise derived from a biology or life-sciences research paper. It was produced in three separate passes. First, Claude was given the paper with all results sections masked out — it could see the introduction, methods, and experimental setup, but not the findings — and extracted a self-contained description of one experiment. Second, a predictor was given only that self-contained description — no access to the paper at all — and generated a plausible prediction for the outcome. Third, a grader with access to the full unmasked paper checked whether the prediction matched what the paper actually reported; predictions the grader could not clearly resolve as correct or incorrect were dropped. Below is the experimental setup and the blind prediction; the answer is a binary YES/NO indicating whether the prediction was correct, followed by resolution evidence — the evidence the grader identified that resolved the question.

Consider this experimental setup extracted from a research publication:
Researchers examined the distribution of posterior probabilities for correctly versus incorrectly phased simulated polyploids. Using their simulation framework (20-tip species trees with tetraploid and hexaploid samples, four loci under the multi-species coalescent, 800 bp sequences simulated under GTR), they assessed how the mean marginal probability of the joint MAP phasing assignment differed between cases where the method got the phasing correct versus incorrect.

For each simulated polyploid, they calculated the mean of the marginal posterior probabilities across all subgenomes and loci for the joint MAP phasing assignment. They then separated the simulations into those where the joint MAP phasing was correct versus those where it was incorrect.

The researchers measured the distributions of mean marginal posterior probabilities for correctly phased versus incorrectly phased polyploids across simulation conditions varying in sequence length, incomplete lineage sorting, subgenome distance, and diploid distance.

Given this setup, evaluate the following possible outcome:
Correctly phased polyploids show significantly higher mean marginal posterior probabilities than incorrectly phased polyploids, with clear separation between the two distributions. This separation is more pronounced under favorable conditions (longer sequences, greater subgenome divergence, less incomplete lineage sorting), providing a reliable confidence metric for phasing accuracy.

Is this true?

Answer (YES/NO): NO